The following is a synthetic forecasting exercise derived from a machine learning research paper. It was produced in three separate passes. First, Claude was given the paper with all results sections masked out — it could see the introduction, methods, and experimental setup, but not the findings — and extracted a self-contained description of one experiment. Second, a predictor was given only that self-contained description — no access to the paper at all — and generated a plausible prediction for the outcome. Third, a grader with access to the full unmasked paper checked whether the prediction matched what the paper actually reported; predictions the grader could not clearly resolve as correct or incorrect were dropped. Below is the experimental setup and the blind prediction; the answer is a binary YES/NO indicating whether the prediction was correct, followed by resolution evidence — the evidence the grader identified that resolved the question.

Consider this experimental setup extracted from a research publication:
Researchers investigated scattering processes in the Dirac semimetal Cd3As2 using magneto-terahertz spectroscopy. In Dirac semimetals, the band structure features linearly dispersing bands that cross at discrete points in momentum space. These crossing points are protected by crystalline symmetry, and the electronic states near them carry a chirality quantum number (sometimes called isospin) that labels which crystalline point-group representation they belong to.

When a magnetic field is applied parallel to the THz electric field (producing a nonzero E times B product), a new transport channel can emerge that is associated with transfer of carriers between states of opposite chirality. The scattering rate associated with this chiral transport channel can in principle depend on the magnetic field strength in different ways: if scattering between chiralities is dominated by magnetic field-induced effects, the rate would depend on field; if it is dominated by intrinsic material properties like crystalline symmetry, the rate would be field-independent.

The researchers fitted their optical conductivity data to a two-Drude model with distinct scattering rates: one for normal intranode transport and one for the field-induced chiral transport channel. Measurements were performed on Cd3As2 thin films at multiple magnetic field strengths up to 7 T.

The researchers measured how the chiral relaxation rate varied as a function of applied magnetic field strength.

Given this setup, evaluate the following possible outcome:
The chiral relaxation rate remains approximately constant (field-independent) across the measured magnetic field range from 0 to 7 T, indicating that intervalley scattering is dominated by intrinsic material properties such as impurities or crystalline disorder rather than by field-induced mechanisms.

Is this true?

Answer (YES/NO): YES